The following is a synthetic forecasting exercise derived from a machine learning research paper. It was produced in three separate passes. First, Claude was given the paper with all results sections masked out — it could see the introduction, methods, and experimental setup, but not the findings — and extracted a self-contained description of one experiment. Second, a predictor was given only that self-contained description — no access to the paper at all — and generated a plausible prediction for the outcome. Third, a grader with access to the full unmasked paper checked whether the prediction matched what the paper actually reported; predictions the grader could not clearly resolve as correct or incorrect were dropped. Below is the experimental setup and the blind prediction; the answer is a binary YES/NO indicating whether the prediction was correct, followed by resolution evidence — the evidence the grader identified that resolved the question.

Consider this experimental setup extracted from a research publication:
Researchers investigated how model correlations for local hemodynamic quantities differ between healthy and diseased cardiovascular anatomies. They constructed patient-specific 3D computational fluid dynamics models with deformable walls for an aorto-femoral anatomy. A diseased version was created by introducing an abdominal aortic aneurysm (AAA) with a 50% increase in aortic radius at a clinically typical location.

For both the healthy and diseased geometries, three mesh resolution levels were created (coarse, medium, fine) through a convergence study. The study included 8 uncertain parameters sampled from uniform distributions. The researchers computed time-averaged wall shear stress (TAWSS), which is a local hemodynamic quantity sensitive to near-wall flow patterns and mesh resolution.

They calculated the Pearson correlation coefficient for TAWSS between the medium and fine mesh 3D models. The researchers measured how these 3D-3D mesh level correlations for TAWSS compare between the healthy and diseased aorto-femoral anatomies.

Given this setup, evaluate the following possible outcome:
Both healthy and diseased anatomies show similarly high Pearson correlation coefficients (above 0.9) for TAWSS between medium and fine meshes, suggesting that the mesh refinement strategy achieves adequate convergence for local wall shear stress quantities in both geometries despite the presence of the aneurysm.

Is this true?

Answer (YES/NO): NO